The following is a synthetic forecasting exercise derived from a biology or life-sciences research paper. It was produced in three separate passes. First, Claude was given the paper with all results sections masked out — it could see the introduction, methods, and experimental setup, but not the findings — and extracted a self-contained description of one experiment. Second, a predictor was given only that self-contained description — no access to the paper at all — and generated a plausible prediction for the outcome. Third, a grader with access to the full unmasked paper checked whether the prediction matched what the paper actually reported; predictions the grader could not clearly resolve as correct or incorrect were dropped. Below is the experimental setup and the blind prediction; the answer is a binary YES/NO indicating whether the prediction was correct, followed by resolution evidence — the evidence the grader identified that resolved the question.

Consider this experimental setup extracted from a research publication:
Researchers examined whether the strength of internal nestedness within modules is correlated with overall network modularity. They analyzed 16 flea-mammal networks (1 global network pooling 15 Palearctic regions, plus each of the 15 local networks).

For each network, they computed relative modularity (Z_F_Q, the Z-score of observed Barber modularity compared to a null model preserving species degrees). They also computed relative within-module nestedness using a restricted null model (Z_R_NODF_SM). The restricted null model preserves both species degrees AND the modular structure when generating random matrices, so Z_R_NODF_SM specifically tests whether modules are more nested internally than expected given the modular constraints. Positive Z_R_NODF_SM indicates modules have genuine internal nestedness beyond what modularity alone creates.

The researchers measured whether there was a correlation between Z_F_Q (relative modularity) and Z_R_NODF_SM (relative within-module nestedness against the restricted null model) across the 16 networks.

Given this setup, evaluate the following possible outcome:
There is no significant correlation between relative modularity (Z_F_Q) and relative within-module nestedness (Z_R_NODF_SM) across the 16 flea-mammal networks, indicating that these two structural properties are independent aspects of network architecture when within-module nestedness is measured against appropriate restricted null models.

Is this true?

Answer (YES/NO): YES